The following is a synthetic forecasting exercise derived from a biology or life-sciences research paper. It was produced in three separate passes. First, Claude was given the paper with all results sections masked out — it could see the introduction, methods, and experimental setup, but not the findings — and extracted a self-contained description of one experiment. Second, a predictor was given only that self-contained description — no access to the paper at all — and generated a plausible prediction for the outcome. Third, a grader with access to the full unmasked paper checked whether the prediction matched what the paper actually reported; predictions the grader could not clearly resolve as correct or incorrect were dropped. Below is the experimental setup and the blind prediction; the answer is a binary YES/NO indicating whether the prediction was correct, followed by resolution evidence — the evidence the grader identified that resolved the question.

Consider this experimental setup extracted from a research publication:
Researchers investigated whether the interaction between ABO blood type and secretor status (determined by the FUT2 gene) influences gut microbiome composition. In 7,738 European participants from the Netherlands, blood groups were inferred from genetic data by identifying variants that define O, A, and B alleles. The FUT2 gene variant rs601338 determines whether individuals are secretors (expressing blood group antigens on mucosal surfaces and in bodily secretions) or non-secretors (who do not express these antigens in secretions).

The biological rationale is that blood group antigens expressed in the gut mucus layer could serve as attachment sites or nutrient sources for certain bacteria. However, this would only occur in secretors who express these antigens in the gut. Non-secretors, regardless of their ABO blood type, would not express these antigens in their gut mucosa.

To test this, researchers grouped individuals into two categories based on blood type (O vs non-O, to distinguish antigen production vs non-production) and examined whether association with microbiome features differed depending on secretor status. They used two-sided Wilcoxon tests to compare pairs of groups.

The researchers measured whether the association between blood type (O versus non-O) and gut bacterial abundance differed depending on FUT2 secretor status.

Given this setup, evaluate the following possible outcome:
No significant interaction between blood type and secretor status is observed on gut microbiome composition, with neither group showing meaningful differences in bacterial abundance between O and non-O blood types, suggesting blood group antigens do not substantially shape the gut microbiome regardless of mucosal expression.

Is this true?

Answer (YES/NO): NO